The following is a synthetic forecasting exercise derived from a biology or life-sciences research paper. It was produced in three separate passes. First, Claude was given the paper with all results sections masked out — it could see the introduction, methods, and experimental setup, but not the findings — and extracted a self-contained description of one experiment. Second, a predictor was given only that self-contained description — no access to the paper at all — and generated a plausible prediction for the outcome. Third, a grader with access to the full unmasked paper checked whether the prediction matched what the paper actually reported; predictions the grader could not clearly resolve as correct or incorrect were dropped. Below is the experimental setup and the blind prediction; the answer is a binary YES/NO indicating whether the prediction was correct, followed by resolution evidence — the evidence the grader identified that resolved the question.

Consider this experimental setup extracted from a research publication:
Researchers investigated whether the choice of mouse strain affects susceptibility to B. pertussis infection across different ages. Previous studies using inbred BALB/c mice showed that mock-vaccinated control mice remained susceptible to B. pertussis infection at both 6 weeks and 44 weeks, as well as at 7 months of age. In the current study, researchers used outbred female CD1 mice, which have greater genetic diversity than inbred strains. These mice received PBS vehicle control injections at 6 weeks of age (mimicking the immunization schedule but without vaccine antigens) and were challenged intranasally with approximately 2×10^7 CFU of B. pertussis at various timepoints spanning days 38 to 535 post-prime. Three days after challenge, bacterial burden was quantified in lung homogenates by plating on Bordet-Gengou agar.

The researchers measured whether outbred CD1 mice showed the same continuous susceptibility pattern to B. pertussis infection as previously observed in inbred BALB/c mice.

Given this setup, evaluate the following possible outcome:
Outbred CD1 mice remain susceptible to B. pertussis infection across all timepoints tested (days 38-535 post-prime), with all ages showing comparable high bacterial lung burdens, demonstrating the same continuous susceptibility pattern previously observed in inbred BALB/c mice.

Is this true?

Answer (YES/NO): NO